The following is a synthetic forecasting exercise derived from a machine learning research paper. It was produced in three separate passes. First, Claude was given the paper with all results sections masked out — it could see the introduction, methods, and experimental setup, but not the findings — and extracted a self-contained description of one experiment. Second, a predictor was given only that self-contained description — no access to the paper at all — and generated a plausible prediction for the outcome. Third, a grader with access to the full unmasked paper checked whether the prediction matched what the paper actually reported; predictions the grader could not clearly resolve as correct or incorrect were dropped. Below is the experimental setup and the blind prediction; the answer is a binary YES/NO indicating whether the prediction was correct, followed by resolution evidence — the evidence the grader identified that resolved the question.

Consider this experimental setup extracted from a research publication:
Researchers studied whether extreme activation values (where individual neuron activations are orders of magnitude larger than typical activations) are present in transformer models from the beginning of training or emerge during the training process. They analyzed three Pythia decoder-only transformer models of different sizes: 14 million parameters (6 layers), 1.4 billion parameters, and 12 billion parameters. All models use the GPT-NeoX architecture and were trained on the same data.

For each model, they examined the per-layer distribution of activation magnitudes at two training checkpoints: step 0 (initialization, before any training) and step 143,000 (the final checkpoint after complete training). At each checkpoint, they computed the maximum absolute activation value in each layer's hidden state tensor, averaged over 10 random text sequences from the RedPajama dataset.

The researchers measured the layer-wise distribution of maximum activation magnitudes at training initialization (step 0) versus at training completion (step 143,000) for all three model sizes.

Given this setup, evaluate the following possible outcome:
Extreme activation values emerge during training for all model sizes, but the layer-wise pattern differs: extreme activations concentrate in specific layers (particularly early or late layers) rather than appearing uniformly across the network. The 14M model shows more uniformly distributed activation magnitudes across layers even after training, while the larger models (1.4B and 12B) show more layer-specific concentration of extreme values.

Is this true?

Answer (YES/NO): NO